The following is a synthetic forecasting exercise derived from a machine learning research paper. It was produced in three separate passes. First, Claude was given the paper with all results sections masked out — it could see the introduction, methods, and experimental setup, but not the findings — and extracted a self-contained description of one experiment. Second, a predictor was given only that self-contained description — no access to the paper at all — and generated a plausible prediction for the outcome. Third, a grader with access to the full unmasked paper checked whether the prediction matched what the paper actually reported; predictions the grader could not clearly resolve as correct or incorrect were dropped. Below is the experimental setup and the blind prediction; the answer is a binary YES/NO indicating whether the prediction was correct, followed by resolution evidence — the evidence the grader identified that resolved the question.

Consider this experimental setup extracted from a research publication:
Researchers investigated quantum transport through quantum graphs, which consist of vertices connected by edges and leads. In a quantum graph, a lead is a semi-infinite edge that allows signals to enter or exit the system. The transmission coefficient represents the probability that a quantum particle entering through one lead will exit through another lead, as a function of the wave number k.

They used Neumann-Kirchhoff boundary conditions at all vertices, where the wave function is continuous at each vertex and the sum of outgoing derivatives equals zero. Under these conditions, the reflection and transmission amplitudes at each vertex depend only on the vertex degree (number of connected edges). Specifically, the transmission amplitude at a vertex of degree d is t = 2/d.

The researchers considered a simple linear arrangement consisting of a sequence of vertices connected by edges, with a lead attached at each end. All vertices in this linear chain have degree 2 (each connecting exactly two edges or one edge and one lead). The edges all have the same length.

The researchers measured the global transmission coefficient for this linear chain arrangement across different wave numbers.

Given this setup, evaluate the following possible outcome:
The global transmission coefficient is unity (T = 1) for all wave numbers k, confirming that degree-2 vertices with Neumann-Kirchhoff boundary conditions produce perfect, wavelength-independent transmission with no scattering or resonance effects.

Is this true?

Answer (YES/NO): YES